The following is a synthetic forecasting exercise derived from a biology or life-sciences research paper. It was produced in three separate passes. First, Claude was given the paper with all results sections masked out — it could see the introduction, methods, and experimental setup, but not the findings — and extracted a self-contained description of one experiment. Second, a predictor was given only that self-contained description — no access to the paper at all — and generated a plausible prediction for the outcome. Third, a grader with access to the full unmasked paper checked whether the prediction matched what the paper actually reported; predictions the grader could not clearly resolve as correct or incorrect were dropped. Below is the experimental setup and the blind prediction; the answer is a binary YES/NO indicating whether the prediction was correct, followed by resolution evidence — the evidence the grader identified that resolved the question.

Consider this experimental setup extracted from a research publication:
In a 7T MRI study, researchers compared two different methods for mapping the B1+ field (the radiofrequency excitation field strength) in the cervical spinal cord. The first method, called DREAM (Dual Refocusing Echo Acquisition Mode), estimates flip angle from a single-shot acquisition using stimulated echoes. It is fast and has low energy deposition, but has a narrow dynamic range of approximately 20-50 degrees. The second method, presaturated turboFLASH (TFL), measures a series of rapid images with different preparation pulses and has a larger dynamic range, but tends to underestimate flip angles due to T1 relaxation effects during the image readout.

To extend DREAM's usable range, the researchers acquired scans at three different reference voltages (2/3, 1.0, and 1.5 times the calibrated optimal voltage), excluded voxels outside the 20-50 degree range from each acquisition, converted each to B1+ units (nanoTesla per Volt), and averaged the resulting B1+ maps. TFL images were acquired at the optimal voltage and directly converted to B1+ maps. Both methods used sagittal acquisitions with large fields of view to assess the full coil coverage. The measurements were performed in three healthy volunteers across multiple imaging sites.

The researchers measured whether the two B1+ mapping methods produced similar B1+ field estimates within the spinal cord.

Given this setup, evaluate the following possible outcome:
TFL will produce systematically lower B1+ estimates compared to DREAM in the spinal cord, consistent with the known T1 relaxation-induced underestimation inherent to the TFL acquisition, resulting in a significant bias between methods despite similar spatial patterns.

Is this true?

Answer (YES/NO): NO